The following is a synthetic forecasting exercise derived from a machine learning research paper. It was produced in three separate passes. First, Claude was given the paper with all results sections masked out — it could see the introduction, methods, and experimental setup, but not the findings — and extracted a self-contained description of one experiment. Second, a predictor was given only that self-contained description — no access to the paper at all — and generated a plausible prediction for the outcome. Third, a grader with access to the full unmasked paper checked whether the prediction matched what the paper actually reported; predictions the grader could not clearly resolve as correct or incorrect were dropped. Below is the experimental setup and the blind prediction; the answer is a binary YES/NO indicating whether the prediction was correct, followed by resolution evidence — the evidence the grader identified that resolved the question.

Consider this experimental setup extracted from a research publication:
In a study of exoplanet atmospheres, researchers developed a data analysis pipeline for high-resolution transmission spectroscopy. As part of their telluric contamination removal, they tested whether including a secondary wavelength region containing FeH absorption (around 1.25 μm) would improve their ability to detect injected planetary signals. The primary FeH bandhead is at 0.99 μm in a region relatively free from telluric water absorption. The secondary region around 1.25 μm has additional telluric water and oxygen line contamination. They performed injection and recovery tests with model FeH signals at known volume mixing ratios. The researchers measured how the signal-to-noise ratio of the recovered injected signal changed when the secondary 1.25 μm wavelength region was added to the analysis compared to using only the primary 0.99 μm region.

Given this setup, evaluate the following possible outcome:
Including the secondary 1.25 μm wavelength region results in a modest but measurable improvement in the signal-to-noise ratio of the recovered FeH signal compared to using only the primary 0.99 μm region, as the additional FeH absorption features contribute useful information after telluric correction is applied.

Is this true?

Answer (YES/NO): NO